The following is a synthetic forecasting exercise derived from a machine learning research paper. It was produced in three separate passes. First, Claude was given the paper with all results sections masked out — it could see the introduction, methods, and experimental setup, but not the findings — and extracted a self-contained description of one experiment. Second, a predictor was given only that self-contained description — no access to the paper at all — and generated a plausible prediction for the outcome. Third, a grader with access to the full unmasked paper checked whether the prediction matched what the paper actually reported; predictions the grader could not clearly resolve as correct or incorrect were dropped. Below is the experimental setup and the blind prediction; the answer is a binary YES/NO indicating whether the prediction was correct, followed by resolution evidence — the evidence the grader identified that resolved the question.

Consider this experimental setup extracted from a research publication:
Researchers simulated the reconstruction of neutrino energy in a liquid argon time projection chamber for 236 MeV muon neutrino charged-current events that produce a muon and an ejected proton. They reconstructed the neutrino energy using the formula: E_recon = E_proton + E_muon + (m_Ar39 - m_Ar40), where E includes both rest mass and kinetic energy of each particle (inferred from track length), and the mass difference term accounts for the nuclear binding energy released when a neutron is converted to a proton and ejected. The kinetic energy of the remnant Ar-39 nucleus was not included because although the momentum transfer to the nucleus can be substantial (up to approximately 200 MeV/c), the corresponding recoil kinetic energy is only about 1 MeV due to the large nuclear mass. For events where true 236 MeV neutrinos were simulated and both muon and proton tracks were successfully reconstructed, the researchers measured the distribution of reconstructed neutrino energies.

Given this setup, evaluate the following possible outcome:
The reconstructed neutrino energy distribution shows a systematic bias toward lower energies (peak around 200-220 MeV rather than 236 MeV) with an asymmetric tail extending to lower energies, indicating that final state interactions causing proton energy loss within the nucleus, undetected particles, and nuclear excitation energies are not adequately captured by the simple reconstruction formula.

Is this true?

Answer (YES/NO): NO